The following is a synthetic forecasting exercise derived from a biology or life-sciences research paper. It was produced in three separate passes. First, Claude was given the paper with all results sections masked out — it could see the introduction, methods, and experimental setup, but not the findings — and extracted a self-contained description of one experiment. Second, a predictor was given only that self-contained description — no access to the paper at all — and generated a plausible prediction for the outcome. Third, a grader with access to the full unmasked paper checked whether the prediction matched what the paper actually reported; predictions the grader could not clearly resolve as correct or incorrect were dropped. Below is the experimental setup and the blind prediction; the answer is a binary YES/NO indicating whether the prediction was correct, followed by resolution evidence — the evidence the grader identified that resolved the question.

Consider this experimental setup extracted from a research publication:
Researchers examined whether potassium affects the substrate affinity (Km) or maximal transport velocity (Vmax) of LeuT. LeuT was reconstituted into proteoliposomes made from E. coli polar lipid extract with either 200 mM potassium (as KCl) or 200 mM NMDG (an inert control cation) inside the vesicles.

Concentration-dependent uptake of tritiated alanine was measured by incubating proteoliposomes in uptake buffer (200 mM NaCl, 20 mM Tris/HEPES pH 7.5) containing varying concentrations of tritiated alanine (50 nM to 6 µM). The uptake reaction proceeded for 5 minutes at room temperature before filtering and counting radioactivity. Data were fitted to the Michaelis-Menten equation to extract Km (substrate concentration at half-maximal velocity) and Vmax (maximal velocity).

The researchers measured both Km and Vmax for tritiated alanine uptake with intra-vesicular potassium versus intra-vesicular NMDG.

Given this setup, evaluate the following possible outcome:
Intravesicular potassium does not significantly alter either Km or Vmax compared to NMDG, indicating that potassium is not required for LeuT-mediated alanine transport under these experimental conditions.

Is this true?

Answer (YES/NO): NO